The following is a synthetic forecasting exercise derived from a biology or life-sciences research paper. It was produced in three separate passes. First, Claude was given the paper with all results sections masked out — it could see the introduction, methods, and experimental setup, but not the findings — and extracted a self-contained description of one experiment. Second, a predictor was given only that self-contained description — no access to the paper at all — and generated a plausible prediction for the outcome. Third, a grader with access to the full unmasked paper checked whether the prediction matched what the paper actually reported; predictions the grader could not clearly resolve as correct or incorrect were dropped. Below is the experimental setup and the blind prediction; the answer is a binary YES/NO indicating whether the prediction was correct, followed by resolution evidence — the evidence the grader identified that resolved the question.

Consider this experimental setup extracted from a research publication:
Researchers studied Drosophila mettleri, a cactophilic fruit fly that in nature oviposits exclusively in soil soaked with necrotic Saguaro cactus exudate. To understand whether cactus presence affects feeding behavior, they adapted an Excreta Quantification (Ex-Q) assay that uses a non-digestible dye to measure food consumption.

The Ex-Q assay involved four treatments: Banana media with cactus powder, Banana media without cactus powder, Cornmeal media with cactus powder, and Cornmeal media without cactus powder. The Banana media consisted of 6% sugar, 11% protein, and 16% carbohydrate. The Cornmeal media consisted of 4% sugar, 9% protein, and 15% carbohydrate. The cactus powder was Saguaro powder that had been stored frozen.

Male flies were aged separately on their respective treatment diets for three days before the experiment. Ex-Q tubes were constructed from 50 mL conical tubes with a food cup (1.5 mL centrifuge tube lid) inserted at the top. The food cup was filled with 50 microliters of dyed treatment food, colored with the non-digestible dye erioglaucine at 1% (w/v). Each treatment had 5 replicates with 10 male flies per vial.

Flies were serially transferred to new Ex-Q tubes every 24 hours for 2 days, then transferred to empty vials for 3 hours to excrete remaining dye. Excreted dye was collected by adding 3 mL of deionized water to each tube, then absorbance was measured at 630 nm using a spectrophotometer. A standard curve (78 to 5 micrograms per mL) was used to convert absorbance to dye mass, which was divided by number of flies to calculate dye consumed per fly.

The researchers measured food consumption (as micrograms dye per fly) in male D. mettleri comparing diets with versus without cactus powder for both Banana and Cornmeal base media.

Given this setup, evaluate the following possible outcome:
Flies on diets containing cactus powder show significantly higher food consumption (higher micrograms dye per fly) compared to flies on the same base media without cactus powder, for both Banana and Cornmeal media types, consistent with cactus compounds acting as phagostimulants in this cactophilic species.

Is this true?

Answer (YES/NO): NO